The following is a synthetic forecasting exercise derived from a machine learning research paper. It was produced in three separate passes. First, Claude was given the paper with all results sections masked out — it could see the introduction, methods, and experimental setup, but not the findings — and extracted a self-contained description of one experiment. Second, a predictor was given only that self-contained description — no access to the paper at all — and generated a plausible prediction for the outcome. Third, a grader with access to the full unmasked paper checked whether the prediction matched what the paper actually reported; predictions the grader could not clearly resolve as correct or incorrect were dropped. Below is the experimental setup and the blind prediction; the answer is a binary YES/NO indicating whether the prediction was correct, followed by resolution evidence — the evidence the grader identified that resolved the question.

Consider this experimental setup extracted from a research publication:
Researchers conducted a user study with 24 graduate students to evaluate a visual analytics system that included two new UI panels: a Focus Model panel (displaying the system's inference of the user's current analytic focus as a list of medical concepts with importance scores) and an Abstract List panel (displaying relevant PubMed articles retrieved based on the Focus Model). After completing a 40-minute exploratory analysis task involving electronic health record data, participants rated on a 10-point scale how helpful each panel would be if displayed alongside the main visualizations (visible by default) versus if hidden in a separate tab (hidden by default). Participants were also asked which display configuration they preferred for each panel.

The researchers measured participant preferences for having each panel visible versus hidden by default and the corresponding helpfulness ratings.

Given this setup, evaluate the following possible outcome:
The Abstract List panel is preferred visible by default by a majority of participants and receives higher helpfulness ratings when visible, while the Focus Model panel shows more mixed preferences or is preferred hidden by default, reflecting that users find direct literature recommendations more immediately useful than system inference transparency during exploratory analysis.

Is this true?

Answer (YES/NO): NO